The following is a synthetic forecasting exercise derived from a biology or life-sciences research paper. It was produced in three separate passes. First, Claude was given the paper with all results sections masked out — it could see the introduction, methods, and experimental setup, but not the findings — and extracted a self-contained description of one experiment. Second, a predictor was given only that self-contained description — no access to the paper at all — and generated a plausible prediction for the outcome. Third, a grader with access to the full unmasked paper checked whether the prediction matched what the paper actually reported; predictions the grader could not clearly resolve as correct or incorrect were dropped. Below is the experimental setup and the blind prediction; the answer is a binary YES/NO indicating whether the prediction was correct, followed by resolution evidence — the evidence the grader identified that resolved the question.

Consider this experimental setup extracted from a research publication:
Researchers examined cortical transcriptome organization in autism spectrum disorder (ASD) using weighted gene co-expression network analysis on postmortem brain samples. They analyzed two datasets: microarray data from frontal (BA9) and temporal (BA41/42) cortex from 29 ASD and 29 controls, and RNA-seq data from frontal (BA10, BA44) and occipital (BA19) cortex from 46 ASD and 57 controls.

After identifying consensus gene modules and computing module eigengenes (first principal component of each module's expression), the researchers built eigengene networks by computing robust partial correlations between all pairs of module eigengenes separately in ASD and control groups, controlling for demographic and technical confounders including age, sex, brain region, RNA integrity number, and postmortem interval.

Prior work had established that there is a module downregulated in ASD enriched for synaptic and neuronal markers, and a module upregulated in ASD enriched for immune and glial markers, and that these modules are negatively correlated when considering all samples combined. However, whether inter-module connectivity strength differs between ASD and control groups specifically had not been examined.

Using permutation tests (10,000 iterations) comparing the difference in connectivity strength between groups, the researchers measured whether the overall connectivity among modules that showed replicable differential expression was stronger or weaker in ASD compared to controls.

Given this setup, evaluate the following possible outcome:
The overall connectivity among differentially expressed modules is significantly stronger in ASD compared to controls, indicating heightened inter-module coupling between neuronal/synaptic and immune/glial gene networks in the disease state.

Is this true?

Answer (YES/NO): NO